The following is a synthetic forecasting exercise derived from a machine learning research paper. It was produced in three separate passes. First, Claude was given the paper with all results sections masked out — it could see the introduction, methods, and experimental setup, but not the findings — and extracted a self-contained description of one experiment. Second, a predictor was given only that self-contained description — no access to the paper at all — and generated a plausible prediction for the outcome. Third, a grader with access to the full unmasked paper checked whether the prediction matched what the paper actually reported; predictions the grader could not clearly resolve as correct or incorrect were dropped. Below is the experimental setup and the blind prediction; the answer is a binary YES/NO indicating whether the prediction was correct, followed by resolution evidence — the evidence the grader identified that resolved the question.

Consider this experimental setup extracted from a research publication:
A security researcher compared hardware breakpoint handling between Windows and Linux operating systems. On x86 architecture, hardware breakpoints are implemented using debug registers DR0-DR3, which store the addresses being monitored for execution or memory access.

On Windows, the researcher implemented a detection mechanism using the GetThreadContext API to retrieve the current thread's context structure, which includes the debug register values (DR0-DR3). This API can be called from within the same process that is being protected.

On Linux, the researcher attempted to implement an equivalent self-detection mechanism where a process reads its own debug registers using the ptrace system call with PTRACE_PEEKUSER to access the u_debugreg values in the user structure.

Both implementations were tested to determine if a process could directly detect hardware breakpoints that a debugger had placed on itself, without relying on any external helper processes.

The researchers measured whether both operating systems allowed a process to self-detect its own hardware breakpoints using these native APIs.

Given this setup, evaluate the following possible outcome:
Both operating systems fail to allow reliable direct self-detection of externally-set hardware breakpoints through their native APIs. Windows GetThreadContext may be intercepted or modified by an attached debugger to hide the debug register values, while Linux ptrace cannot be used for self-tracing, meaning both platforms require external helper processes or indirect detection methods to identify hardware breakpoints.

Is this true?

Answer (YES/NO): NO